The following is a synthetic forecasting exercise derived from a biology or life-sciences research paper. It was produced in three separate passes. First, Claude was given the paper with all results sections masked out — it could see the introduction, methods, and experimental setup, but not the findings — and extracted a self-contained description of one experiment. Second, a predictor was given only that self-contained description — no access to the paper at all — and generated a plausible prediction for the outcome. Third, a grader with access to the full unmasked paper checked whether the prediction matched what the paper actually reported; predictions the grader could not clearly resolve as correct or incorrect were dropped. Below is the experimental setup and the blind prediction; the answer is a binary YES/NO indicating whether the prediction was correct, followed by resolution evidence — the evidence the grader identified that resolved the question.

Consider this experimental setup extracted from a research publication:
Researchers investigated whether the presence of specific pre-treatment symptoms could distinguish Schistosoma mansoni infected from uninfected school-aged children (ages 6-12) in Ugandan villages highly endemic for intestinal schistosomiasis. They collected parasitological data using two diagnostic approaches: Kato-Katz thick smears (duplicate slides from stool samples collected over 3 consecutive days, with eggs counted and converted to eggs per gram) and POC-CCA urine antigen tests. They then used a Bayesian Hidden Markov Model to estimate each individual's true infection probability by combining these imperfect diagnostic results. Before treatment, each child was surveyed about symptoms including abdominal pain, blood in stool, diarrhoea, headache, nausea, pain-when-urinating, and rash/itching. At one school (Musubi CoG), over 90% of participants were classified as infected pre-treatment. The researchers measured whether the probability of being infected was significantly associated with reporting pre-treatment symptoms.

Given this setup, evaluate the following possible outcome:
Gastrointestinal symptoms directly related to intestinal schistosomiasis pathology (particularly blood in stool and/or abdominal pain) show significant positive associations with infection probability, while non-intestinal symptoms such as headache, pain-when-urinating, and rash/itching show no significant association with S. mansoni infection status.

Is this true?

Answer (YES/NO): NO